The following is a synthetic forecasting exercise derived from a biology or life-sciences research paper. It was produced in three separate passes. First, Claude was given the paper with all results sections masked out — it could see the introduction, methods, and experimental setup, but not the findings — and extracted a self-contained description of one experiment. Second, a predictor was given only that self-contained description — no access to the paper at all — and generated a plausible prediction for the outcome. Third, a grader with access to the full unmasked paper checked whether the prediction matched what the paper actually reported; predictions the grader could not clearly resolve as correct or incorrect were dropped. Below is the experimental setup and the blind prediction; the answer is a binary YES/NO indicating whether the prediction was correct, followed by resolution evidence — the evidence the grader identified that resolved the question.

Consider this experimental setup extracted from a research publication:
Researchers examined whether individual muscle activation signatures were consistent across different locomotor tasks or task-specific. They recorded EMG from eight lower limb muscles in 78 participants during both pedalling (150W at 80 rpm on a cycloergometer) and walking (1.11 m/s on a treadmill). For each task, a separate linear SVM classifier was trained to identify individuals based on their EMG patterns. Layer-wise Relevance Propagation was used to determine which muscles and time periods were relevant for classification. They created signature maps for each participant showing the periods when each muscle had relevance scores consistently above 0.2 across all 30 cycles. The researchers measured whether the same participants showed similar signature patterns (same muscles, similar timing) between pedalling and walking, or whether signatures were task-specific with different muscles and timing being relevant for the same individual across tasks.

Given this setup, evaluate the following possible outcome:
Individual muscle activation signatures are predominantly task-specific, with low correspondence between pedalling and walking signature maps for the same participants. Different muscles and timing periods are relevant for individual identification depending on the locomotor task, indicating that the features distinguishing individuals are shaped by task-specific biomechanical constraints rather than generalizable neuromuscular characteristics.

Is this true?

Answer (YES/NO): YES